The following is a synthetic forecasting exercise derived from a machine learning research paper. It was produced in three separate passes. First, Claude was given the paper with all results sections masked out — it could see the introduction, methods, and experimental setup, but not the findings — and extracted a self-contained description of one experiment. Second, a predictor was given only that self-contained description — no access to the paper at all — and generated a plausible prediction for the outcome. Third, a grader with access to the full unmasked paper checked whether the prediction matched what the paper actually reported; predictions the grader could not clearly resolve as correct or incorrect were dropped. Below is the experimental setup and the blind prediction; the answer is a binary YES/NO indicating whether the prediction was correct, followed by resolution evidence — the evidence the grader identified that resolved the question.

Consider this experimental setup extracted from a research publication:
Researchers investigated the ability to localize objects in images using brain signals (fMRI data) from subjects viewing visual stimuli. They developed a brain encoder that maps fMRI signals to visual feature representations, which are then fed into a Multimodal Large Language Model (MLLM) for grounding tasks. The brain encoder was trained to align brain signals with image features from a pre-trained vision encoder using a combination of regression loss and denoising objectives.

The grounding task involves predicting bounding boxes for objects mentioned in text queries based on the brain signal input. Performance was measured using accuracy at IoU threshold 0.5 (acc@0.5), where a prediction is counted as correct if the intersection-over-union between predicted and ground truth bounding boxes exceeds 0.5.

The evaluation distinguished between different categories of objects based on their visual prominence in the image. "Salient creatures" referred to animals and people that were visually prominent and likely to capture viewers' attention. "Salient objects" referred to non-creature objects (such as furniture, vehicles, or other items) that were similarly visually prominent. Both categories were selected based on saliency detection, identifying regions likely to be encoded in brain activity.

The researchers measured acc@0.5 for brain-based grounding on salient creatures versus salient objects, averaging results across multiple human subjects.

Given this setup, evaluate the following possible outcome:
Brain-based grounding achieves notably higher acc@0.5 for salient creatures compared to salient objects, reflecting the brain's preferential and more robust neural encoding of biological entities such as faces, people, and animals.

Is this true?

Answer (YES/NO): NO